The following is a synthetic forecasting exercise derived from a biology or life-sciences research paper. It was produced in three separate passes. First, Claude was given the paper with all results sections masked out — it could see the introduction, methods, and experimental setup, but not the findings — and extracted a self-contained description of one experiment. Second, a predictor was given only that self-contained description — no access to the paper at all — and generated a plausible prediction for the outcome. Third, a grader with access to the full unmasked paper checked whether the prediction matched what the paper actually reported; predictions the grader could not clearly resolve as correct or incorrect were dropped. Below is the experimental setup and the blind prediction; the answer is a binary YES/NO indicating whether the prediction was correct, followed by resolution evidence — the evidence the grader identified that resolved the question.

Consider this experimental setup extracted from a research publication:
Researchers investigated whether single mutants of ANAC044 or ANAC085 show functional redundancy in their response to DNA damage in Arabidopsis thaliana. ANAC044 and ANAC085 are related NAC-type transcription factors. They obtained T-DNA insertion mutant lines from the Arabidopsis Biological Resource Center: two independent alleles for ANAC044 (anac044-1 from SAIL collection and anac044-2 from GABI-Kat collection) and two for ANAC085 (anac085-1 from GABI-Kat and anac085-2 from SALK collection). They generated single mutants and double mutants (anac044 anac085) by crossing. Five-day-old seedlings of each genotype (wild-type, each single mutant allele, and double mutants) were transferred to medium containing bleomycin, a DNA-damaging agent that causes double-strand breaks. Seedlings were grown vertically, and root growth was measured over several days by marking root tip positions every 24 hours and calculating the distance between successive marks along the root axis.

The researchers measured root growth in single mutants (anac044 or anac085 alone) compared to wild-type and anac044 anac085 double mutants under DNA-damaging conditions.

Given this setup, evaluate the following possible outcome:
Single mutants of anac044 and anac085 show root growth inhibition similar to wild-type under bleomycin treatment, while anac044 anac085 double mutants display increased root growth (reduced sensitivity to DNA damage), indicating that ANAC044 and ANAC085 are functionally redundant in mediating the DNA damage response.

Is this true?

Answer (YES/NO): NO